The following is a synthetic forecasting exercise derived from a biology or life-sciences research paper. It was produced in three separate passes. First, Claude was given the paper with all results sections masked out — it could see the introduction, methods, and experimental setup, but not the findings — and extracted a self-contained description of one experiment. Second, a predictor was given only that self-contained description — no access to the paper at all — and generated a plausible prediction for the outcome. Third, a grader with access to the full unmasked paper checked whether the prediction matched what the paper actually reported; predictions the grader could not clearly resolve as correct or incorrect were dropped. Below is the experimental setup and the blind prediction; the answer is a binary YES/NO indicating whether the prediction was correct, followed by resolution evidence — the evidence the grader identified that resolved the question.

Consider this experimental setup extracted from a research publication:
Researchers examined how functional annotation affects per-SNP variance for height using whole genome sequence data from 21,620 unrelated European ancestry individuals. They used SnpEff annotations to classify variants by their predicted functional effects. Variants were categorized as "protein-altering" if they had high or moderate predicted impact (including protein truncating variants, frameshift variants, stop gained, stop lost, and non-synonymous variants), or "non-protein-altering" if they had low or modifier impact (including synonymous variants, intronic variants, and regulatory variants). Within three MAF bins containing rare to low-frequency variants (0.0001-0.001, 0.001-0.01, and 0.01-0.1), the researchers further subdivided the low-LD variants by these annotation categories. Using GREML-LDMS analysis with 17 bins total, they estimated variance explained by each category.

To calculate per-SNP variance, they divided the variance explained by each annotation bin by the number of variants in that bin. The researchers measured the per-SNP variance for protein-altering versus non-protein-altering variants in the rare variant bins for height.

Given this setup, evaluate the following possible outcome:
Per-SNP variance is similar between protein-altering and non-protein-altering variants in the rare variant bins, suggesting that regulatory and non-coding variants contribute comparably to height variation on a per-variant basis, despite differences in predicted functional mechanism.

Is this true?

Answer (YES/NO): NO